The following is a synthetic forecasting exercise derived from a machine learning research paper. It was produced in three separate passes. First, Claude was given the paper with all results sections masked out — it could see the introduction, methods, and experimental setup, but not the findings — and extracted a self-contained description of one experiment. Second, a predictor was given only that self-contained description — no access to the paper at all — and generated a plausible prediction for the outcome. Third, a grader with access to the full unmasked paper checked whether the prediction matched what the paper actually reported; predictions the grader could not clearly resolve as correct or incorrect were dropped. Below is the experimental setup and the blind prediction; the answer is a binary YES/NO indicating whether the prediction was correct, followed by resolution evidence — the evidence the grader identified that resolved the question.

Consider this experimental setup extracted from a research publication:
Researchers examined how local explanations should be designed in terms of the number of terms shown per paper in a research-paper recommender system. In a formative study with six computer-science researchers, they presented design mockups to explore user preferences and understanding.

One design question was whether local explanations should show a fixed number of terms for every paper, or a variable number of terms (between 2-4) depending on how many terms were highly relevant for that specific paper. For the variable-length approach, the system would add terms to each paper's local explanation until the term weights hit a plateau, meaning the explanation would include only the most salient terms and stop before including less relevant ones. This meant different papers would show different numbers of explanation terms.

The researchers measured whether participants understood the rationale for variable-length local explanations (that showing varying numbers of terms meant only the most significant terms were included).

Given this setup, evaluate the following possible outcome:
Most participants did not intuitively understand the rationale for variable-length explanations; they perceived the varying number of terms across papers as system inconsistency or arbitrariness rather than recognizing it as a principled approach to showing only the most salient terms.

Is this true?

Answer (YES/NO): NO